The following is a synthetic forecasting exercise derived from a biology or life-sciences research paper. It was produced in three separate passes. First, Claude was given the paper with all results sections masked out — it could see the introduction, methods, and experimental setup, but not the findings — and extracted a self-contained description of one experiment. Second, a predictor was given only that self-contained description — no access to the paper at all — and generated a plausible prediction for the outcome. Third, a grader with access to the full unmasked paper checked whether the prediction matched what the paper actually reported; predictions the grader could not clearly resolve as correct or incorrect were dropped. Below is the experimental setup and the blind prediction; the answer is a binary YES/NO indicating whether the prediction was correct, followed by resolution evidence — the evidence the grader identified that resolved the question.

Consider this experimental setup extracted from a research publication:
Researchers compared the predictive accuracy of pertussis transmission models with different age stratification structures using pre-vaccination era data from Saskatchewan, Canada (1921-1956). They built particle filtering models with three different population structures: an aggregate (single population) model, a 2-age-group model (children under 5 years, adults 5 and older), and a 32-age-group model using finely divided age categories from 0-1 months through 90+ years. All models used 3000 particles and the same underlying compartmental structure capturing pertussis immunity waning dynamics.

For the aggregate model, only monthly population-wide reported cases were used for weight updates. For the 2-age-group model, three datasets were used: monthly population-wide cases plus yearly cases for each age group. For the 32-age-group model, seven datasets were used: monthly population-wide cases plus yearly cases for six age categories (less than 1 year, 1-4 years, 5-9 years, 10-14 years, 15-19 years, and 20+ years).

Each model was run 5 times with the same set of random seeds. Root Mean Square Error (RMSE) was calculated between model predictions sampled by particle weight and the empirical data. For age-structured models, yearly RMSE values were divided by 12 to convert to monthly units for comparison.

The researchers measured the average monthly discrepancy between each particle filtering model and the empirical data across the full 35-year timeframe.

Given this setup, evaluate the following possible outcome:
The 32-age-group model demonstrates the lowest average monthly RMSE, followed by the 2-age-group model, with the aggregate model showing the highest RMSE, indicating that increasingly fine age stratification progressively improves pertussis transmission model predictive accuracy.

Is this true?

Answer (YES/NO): NO